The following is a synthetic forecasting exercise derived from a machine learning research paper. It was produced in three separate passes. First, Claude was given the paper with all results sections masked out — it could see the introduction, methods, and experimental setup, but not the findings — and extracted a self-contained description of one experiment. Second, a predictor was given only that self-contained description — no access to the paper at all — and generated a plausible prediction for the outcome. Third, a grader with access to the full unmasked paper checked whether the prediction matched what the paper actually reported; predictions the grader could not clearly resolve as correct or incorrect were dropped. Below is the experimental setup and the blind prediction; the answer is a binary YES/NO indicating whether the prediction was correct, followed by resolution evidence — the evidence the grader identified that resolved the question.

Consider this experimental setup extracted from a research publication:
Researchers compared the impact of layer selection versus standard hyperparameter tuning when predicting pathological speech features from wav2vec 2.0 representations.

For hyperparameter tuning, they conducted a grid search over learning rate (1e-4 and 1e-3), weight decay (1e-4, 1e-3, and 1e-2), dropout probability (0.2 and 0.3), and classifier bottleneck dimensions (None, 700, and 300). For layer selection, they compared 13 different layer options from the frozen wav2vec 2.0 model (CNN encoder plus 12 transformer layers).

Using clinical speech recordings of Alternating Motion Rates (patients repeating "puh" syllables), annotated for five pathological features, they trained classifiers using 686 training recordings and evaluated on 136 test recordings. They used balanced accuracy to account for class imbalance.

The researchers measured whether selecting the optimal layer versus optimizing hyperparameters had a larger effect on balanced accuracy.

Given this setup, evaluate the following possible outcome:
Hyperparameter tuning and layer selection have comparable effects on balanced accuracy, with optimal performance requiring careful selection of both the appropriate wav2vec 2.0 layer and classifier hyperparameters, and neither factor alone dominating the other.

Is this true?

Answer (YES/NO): NO